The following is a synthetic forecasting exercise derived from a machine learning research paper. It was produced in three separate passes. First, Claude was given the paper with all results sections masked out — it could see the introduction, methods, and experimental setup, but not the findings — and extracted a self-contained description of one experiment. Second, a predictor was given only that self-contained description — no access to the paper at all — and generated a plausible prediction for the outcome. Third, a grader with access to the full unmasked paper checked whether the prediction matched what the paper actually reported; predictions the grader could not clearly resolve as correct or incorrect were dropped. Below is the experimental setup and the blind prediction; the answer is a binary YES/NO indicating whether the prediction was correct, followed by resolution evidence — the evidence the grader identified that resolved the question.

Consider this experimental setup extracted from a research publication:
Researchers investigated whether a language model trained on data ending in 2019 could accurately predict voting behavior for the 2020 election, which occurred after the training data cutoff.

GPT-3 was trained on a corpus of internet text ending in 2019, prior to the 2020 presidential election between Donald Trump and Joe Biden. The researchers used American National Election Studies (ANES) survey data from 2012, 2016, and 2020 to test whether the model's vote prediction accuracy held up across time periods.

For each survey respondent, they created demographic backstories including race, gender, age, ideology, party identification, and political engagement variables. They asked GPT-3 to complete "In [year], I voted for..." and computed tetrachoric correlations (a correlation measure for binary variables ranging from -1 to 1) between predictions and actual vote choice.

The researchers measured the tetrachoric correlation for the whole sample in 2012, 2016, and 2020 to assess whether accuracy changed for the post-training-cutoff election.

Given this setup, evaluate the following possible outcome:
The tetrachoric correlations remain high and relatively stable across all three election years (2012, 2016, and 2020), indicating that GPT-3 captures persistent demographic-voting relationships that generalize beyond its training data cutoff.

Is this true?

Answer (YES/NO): YES